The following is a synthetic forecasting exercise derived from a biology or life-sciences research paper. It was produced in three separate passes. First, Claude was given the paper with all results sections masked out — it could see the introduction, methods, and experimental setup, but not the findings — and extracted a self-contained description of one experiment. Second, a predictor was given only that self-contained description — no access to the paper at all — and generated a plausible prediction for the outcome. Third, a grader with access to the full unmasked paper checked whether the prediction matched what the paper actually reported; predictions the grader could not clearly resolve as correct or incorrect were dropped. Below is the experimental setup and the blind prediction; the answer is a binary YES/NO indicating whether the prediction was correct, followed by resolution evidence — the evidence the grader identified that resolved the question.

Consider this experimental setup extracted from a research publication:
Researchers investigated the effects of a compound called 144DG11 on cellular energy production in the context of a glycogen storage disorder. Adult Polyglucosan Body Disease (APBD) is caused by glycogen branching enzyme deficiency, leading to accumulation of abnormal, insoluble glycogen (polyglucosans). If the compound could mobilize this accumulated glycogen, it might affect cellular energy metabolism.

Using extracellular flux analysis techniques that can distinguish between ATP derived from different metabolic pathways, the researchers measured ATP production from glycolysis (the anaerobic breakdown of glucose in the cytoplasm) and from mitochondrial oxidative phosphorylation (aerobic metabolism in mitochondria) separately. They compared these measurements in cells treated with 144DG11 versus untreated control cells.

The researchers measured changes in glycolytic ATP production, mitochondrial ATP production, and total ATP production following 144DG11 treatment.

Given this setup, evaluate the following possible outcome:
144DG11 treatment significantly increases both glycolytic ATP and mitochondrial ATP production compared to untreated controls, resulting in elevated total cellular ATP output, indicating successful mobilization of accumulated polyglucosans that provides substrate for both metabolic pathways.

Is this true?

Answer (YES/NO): NO